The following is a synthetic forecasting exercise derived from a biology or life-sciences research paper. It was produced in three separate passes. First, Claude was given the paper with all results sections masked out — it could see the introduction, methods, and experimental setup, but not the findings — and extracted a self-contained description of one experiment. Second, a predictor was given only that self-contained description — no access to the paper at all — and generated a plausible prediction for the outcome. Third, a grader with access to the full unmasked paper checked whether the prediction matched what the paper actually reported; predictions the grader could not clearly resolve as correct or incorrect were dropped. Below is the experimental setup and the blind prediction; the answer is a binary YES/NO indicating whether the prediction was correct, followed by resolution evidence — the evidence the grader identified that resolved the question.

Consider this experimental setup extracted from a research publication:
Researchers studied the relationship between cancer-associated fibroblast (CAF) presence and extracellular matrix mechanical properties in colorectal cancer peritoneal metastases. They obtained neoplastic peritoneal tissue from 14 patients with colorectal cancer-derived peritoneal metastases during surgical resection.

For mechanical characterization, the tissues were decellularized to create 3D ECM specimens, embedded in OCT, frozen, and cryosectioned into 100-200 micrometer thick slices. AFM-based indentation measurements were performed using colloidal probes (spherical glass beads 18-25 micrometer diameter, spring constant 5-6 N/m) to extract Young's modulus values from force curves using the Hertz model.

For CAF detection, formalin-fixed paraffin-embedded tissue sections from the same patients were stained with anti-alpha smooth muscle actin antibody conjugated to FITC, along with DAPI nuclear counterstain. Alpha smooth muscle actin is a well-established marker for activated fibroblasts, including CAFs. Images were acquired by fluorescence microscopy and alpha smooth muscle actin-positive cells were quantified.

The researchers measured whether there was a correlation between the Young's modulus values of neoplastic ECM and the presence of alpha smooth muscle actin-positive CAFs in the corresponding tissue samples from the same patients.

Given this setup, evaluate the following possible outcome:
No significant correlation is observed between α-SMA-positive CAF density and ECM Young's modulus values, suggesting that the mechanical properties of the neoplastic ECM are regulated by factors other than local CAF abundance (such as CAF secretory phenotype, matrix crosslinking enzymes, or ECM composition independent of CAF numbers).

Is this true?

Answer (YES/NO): NO